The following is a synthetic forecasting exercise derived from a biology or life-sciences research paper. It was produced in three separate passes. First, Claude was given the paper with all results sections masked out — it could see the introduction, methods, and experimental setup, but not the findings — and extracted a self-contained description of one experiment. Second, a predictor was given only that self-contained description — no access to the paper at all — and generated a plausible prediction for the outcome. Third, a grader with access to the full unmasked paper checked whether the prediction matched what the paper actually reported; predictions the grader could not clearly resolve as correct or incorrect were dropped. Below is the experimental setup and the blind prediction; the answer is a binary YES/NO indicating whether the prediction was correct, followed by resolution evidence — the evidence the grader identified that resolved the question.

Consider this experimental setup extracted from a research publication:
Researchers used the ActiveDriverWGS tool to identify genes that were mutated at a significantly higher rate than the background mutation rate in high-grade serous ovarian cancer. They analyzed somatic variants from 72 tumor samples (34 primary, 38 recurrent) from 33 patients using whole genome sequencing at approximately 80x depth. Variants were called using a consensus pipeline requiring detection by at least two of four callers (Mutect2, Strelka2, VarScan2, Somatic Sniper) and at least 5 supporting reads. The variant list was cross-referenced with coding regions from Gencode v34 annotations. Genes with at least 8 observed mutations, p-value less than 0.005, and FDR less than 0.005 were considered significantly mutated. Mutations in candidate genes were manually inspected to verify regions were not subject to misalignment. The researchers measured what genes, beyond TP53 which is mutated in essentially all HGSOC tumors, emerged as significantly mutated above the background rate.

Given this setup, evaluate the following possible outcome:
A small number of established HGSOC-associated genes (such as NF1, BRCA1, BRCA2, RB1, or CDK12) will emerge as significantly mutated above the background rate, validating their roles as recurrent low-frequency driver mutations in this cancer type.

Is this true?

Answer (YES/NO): NO